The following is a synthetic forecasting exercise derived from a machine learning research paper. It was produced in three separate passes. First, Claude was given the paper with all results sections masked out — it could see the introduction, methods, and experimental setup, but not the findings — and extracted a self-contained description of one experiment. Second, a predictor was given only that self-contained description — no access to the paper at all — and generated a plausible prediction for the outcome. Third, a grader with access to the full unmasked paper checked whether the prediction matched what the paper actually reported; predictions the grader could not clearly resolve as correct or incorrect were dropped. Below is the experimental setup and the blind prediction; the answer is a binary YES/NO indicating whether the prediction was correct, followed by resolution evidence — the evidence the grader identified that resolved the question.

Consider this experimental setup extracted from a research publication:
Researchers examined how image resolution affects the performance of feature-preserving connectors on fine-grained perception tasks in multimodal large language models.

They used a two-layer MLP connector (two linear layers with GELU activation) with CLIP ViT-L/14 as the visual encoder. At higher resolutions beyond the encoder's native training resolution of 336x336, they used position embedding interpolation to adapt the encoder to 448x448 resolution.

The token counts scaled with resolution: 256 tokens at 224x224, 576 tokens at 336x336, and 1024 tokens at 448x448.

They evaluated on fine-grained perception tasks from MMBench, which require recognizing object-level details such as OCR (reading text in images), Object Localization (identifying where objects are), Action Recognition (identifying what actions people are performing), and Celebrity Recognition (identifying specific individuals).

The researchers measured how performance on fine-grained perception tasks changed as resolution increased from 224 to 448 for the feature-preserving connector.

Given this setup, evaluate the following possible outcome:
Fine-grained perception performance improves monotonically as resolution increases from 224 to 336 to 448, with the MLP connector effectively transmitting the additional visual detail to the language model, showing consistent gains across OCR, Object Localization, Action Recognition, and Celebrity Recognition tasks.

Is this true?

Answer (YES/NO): NO